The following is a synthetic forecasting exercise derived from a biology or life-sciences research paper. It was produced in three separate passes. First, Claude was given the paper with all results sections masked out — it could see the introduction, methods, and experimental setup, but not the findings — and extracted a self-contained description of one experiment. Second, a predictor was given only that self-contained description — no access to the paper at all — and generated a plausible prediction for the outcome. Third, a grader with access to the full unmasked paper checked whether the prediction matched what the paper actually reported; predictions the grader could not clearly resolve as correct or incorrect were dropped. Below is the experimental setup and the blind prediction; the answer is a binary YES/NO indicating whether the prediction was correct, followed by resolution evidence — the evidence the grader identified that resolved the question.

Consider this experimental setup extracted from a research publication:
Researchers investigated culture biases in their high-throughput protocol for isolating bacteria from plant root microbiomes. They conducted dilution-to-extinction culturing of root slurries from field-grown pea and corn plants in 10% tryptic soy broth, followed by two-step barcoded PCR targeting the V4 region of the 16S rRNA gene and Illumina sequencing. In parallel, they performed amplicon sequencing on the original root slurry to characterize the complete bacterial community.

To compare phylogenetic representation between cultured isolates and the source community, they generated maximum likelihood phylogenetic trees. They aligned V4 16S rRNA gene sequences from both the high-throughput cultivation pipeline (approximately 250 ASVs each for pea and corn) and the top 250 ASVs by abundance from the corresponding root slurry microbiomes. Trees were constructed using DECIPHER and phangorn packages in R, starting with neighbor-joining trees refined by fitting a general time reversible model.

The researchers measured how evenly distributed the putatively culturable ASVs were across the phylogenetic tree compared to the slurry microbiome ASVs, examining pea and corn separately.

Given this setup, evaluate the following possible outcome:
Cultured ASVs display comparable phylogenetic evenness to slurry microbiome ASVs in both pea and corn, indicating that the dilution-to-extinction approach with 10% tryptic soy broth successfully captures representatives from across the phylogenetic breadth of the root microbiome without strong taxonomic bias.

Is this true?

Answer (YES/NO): NO